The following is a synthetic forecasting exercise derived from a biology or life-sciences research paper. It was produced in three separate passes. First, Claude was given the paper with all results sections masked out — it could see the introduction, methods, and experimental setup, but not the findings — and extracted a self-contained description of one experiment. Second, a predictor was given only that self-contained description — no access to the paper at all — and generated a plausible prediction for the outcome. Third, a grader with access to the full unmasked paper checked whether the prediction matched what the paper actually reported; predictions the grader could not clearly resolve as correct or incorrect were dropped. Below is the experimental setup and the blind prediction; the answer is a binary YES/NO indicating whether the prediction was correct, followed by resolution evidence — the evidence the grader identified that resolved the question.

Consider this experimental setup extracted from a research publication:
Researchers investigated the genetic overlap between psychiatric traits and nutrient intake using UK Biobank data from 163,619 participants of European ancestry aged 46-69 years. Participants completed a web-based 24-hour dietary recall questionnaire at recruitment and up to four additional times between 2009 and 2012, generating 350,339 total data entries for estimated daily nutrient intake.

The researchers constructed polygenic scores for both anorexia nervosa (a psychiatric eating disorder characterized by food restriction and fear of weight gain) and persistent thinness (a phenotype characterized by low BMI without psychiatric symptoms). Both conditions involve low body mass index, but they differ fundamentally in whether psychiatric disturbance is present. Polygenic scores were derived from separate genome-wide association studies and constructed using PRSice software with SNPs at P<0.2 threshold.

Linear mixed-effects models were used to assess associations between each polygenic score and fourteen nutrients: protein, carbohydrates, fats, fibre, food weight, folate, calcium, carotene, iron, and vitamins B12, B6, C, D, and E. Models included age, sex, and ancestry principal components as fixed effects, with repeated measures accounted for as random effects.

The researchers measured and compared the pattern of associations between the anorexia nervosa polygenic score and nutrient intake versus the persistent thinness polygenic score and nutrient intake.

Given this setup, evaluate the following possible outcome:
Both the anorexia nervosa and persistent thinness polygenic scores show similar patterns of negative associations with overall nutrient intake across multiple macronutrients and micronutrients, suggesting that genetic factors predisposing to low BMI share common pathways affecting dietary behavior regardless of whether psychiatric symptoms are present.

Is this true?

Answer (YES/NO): NO